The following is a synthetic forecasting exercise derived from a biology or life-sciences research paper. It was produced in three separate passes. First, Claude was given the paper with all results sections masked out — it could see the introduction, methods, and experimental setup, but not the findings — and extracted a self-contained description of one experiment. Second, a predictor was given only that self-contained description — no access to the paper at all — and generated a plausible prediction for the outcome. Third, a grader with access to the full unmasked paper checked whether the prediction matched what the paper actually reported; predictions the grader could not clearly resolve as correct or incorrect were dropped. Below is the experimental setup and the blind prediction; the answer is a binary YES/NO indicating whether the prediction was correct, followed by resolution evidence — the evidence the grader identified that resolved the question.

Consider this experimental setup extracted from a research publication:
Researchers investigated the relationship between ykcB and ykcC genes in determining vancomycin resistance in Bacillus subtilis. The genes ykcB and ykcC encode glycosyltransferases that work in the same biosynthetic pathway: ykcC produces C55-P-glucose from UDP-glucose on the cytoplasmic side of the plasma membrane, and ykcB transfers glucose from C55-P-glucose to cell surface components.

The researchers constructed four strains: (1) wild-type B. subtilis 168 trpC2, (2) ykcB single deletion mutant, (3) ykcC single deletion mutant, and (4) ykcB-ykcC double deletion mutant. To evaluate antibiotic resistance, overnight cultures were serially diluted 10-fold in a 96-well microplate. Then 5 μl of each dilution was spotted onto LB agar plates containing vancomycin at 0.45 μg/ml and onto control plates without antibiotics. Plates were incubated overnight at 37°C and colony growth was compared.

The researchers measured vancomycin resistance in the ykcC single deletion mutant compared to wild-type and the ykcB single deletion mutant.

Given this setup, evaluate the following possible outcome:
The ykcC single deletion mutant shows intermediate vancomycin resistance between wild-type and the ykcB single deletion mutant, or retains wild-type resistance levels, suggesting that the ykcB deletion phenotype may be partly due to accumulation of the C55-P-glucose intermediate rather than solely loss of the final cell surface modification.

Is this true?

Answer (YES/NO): YES